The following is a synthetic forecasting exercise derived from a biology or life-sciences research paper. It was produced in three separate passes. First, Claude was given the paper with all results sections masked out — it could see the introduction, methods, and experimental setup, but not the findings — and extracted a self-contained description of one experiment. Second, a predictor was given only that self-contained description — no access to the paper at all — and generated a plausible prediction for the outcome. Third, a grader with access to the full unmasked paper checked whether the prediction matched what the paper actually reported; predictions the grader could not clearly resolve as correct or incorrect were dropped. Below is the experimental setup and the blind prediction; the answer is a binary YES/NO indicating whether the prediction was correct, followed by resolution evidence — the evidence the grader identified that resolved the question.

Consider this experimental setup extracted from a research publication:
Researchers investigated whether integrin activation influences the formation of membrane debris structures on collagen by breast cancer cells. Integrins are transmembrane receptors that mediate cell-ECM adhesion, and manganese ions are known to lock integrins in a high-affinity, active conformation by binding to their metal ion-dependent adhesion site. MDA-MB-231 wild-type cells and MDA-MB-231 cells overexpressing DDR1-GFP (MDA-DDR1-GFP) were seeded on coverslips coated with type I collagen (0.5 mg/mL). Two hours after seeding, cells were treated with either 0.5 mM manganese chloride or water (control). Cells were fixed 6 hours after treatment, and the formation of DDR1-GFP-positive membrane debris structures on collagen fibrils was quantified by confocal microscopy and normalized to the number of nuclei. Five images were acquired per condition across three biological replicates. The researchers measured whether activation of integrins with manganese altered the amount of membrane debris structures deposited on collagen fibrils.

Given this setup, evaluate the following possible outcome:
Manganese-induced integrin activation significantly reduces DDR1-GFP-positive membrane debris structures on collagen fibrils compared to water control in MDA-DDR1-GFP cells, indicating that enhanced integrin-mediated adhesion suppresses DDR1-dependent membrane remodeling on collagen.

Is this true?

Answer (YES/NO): NO